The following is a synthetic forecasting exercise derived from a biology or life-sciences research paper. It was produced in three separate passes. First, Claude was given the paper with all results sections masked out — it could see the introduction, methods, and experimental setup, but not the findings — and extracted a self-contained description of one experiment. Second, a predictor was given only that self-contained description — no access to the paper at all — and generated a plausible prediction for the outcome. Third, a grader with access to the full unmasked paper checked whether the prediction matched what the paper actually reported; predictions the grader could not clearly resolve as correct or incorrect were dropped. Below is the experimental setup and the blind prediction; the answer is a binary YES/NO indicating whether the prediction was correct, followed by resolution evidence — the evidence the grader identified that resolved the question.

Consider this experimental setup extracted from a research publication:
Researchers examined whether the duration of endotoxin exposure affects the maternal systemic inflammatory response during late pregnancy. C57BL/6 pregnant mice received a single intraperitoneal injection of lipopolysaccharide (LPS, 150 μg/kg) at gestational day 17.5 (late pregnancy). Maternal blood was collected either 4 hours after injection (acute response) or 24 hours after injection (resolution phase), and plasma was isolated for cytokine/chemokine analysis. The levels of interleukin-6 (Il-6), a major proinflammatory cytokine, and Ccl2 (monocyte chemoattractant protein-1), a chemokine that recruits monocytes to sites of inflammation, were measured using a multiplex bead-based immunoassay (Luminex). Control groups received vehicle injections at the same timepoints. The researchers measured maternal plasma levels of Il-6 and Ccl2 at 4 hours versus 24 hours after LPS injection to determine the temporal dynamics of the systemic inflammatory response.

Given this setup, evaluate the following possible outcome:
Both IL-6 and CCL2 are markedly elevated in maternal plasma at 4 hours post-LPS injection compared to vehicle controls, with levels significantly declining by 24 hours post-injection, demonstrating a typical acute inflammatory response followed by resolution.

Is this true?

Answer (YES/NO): NO